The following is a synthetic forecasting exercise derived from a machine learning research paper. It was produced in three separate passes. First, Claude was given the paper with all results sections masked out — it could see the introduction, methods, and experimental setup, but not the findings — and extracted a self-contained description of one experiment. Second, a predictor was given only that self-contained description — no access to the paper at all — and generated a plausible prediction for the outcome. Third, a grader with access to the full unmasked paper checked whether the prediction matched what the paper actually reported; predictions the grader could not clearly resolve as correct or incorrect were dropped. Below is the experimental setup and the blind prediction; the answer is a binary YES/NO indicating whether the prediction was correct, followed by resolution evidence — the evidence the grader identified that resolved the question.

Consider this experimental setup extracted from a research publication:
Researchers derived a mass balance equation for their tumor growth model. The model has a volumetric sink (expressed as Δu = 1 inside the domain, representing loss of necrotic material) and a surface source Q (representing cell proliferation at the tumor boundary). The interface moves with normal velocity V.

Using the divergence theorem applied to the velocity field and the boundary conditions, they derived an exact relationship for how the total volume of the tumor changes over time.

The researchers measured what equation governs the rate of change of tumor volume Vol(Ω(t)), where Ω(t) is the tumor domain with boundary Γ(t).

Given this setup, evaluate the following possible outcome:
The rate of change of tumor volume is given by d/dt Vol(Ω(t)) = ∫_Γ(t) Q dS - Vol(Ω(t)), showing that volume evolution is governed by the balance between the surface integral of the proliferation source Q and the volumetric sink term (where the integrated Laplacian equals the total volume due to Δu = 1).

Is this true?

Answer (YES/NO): YES